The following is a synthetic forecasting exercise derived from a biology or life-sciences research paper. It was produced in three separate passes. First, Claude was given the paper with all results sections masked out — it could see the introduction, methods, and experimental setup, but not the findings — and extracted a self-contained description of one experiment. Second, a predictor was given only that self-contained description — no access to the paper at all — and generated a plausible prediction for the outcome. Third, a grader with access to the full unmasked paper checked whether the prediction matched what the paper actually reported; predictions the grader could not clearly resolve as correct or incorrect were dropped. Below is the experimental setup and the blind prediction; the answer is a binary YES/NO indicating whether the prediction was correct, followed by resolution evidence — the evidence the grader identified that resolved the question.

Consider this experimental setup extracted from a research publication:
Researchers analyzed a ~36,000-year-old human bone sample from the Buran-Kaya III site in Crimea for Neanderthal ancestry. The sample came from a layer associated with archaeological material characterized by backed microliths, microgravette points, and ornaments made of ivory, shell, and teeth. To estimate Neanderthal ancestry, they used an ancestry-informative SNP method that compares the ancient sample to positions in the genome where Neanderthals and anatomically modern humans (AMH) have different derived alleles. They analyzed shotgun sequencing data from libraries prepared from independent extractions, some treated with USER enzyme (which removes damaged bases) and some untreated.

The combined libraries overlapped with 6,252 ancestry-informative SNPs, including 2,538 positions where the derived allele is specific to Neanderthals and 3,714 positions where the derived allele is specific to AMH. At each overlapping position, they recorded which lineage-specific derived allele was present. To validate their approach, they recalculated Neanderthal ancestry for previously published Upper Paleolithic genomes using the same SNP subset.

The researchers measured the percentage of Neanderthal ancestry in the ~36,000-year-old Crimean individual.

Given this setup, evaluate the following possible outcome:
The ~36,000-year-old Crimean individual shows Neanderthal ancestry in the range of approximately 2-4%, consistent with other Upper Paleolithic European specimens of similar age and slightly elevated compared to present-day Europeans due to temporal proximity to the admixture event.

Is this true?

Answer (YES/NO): YES